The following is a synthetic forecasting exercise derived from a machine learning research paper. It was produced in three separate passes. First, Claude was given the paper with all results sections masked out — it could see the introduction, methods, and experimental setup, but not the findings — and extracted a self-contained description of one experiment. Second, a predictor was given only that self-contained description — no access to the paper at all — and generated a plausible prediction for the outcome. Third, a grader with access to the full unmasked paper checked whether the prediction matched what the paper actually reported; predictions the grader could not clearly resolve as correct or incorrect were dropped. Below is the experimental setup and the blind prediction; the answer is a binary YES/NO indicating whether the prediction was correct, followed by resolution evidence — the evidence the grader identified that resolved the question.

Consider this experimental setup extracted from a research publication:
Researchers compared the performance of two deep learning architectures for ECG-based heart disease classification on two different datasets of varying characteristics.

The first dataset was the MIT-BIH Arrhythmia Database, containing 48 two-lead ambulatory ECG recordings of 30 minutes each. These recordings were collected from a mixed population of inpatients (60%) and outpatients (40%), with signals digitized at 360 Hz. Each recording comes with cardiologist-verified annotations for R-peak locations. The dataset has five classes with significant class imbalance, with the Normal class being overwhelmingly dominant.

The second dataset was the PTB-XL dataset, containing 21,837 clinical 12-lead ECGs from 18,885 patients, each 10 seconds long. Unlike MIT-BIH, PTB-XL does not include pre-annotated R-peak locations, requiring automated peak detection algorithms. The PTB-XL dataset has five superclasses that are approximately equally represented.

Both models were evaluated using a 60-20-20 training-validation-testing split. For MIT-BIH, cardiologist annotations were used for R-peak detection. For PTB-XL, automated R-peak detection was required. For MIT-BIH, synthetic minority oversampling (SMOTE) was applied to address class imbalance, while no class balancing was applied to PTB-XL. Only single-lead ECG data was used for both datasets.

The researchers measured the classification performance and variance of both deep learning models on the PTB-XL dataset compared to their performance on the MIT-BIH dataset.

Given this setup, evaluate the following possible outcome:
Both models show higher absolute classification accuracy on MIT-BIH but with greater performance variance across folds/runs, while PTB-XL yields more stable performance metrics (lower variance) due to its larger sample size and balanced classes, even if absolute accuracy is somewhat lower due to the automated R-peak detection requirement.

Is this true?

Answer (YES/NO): NO